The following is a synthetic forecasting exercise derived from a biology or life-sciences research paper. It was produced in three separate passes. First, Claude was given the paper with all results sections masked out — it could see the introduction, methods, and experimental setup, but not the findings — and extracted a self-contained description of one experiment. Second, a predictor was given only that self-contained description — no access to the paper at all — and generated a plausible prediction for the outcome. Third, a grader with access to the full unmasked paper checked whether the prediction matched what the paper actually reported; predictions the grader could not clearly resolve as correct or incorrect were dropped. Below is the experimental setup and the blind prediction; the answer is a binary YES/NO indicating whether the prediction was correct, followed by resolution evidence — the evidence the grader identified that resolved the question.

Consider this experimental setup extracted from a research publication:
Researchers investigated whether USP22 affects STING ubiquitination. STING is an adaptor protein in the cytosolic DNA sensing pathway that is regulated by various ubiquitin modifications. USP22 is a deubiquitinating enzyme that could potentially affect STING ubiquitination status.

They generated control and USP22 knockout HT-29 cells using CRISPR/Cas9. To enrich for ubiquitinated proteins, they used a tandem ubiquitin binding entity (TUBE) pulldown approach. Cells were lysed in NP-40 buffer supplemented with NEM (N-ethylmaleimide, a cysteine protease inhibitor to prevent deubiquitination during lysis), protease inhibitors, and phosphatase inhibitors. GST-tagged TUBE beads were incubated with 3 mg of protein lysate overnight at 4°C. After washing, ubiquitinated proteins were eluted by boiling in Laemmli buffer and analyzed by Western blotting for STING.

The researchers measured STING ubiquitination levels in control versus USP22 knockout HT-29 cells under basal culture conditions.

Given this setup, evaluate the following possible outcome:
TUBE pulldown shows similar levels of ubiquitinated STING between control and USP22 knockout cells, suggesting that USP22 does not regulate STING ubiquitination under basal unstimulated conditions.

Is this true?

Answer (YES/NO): NO